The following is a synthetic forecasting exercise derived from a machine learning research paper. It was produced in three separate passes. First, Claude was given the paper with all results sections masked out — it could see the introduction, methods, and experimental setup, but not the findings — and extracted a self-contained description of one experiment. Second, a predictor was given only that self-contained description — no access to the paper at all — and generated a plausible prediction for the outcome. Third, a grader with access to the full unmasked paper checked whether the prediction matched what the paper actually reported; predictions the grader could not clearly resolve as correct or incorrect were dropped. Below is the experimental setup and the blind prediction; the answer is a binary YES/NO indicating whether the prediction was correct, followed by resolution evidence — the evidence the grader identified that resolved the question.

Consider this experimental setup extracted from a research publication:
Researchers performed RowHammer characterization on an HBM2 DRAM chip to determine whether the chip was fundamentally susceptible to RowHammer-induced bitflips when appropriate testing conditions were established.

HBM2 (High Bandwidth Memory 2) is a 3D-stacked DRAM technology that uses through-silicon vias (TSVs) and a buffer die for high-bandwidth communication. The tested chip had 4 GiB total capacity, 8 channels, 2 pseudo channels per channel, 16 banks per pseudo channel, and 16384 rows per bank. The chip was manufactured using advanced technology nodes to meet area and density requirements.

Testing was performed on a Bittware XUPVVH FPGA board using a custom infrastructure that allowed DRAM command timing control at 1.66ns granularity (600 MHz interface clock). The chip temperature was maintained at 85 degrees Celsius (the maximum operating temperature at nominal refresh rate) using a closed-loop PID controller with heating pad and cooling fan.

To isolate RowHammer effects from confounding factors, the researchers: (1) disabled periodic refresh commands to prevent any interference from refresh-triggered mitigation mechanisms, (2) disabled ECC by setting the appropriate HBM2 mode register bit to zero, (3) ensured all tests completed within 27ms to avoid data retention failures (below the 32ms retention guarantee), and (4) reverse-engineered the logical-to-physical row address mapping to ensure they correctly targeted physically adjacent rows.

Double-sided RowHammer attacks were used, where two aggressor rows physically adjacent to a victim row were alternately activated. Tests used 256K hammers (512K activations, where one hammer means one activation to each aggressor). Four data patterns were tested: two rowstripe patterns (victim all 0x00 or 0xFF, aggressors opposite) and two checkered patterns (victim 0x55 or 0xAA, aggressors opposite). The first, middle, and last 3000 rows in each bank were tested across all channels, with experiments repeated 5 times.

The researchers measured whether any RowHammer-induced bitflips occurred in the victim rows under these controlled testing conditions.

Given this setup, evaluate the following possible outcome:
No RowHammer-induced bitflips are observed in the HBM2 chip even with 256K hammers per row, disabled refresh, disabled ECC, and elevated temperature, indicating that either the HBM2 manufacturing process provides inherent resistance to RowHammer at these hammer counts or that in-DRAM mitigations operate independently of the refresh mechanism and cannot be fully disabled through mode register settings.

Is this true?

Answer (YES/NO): NO